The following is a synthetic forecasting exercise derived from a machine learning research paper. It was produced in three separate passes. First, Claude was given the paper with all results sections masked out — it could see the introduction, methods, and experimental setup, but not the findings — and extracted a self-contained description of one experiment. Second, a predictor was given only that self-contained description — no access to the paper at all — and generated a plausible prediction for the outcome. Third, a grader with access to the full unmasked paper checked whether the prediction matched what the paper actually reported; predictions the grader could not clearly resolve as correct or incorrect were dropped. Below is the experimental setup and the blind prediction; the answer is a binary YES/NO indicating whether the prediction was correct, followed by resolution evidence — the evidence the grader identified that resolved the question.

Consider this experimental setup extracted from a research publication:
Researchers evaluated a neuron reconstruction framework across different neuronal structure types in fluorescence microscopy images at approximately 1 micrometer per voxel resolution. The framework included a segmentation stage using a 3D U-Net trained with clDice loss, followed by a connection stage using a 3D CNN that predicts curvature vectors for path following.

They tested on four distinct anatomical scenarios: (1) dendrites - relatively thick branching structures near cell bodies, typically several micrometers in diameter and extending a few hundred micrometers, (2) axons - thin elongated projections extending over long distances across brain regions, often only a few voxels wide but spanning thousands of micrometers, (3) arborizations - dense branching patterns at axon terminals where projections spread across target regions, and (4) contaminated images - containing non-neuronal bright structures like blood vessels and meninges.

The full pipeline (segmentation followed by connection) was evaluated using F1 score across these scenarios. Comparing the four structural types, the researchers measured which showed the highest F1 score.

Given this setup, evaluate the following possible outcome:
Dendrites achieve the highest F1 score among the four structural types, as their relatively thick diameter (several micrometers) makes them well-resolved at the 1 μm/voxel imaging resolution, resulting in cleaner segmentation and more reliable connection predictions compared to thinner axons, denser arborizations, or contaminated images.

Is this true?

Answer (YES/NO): NO